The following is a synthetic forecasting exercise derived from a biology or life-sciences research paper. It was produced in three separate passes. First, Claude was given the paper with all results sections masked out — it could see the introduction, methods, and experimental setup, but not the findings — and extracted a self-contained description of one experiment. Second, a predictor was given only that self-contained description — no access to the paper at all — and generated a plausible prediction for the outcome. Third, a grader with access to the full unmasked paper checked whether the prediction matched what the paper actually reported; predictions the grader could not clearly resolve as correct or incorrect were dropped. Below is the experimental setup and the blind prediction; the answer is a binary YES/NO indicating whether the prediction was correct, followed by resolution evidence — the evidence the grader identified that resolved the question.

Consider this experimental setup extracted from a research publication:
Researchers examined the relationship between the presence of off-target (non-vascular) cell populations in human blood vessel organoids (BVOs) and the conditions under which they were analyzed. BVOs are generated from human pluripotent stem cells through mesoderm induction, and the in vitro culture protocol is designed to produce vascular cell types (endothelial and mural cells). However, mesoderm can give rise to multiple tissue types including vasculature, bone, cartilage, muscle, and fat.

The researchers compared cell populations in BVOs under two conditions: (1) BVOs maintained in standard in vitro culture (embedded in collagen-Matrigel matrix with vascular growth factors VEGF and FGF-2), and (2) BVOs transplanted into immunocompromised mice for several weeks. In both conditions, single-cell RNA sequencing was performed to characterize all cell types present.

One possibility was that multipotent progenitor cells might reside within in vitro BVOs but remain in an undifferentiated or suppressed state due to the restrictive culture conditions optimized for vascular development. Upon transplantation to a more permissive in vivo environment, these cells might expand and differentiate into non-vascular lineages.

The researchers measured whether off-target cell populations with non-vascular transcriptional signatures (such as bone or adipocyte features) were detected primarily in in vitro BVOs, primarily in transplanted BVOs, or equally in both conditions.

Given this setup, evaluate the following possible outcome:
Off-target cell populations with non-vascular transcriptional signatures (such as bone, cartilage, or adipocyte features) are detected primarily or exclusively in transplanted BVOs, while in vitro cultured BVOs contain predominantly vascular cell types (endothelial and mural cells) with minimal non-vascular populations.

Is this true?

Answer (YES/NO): YES